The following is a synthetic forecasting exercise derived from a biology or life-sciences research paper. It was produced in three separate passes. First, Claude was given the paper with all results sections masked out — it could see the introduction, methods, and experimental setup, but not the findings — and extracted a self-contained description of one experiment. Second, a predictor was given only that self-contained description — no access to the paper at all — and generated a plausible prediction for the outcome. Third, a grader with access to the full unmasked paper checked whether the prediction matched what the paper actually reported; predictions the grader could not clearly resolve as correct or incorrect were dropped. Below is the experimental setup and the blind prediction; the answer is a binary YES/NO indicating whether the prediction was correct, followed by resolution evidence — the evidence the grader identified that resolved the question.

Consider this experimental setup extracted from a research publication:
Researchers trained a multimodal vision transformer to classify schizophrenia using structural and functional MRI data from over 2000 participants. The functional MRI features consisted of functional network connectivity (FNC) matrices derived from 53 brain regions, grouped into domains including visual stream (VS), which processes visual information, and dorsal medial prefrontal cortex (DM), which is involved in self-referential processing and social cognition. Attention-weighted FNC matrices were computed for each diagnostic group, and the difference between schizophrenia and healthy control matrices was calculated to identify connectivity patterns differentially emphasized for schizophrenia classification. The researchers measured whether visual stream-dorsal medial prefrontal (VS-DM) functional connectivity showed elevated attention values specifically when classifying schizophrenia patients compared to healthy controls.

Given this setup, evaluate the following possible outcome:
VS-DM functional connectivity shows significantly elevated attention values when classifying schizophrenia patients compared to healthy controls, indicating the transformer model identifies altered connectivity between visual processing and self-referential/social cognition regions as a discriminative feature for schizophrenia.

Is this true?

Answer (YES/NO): YES